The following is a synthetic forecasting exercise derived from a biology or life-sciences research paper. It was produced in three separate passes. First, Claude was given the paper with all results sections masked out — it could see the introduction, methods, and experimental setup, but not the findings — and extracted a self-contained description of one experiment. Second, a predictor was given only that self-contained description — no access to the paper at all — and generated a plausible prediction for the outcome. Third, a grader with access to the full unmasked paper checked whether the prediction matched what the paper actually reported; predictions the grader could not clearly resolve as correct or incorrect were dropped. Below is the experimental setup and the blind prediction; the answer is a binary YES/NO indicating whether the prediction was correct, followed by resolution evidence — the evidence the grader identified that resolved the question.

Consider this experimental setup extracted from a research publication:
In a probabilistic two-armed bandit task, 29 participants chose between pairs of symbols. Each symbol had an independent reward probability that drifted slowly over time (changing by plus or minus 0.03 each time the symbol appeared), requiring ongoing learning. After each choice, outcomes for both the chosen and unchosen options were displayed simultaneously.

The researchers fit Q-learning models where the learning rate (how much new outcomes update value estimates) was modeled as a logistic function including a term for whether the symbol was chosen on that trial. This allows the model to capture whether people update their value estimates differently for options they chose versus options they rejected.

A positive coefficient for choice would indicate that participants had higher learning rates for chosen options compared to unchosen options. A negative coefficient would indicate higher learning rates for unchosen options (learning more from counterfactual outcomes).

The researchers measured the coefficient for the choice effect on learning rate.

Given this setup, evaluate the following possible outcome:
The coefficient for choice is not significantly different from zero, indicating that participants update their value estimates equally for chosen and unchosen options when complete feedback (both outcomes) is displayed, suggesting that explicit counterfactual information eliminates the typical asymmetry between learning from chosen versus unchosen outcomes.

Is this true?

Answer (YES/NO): NO